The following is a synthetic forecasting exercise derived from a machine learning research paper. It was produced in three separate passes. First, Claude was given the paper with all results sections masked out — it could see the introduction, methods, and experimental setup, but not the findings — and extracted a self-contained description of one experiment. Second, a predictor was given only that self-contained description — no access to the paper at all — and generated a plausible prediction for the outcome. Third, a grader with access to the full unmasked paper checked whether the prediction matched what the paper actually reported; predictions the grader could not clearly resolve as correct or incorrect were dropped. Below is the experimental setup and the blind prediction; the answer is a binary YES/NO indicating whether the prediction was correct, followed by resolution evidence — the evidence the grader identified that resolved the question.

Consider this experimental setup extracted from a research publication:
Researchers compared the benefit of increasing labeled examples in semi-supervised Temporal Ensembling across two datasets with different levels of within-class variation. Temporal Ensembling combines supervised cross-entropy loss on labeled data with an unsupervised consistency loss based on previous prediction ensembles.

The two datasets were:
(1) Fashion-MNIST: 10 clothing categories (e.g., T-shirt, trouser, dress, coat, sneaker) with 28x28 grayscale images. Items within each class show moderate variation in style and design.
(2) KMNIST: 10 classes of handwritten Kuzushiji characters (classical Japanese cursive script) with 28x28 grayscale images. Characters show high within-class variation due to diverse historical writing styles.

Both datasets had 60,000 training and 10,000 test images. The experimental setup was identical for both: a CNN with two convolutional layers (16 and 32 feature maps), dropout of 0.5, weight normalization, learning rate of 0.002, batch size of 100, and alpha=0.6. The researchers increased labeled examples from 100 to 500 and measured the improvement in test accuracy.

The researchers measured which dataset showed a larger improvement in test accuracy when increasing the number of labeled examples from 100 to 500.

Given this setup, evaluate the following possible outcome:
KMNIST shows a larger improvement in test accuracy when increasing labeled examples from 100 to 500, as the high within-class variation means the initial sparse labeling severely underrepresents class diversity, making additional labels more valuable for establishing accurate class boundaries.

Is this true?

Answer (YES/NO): YES